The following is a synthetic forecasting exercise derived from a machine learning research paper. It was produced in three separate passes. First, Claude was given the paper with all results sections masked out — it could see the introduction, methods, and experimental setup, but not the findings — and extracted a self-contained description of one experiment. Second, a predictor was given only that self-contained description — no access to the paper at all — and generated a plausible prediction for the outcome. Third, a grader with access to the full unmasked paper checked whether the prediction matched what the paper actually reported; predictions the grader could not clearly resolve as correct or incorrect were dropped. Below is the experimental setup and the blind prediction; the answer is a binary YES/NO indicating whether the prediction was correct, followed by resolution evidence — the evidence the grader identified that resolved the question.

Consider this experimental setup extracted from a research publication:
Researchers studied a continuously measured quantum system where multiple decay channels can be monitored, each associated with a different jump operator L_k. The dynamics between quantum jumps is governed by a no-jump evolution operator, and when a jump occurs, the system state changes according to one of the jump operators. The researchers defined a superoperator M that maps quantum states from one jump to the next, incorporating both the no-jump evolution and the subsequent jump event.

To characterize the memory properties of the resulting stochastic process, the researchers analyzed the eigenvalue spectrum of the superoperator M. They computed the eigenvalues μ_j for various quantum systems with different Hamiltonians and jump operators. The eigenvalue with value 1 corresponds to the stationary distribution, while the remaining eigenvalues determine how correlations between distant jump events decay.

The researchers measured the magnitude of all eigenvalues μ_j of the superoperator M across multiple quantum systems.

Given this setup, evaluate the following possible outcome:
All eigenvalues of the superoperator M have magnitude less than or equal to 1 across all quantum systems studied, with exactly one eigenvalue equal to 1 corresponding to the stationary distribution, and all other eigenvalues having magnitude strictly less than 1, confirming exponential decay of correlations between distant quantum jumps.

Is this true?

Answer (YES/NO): NO